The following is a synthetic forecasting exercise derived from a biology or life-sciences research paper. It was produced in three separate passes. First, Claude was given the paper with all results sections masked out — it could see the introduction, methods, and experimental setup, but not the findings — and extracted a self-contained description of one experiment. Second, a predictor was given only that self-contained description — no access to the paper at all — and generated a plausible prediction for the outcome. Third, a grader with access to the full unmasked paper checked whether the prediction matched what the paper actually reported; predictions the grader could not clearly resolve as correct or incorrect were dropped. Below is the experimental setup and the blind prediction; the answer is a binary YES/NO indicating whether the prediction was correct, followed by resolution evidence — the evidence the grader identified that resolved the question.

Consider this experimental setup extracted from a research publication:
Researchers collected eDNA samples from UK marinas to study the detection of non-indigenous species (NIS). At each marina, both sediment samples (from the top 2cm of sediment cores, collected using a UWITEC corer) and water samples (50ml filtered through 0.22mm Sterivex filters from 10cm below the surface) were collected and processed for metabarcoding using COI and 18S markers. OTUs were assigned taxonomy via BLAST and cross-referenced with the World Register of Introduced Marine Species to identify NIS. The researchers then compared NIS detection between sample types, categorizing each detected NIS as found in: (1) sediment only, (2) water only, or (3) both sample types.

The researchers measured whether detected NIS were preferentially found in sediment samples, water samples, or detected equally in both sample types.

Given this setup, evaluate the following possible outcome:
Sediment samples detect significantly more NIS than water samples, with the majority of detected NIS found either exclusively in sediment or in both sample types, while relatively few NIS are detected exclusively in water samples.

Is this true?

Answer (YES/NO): NO